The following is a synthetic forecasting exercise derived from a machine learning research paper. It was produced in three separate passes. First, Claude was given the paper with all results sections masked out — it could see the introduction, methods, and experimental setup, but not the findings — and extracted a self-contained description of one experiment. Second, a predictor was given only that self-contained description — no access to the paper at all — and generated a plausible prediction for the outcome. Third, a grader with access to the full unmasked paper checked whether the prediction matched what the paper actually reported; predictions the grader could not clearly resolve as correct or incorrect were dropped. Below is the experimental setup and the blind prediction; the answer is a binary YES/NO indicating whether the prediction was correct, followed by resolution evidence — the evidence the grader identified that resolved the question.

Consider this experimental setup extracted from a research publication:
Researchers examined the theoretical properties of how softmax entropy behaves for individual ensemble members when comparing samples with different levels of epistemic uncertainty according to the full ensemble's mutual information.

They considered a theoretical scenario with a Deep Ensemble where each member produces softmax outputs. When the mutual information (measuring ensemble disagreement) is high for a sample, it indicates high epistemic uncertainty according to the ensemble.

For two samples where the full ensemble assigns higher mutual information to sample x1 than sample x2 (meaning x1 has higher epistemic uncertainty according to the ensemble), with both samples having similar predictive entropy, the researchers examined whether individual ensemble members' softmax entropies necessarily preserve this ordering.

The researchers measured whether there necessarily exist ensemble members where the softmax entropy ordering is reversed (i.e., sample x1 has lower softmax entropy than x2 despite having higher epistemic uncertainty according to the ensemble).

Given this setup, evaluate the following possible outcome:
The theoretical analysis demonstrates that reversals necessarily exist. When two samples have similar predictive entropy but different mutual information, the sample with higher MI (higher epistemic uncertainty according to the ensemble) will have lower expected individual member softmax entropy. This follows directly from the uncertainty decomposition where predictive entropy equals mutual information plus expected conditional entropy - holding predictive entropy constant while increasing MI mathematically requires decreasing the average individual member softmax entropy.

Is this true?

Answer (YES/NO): YES